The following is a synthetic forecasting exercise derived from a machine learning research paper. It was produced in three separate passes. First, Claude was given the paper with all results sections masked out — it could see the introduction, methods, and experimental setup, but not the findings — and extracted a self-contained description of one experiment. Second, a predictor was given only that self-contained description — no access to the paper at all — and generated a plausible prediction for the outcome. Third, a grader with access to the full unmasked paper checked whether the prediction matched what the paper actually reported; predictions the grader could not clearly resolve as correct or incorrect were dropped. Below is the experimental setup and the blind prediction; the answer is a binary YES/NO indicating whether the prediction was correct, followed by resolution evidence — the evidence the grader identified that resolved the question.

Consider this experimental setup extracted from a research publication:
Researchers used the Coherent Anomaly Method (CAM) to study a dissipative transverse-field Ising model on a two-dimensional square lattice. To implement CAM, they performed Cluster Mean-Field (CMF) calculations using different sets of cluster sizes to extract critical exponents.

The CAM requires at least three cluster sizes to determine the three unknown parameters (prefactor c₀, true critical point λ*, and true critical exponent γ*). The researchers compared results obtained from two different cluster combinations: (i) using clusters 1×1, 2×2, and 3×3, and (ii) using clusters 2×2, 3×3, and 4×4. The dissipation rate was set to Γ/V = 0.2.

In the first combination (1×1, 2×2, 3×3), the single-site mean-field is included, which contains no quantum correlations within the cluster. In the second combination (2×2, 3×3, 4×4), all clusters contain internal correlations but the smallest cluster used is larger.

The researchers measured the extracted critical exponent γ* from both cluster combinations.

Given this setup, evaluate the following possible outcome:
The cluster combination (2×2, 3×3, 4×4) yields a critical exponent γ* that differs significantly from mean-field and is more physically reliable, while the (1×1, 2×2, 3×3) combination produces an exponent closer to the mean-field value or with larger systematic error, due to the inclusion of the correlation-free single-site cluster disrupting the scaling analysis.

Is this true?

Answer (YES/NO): NO